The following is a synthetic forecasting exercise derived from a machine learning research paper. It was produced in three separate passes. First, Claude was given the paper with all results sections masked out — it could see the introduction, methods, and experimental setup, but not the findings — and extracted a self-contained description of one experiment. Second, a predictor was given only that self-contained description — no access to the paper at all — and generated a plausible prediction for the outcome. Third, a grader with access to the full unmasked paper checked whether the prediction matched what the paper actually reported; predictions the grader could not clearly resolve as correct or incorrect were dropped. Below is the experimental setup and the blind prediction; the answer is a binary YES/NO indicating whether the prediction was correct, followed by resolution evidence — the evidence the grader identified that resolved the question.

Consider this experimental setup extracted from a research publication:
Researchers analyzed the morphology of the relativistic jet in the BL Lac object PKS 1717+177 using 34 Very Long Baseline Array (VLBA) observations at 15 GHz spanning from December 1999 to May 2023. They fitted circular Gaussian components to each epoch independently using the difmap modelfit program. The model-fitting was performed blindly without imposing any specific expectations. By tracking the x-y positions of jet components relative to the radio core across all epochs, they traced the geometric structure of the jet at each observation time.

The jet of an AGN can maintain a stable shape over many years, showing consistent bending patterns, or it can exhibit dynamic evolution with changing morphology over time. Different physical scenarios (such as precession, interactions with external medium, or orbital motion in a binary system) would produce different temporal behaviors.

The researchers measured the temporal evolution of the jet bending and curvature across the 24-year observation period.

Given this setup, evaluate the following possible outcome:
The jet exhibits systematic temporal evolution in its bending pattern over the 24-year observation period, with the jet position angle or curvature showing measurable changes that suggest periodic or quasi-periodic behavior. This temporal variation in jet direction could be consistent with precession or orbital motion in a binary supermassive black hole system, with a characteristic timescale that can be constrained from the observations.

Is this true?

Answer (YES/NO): YES